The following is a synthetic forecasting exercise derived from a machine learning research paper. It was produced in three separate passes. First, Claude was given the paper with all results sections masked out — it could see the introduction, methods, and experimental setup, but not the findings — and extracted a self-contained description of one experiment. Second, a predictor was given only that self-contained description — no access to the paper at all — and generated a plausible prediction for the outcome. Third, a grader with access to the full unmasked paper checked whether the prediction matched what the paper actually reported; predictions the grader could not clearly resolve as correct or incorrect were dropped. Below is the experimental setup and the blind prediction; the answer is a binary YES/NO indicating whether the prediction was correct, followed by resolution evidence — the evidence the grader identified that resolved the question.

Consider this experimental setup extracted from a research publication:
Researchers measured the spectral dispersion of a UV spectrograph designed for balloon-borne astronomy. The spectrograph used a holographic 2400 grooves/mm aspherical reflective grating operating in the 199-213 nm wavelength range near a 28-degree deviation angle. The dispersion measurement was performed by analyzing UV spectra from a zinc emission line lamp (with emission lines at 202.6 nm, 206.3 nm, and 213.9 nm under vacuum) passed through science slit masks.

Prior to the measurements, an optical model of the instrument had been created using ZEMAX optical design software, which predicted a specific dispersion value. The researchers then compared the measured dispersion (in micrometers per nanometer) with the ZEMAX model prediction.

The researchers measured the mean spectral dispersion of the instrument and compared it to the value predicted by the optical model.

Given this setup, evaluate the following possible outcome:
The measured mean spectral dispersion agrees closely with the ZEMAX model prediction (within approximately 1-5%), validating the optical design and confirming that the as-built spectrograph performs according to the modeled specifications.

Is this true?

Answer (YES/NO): YES